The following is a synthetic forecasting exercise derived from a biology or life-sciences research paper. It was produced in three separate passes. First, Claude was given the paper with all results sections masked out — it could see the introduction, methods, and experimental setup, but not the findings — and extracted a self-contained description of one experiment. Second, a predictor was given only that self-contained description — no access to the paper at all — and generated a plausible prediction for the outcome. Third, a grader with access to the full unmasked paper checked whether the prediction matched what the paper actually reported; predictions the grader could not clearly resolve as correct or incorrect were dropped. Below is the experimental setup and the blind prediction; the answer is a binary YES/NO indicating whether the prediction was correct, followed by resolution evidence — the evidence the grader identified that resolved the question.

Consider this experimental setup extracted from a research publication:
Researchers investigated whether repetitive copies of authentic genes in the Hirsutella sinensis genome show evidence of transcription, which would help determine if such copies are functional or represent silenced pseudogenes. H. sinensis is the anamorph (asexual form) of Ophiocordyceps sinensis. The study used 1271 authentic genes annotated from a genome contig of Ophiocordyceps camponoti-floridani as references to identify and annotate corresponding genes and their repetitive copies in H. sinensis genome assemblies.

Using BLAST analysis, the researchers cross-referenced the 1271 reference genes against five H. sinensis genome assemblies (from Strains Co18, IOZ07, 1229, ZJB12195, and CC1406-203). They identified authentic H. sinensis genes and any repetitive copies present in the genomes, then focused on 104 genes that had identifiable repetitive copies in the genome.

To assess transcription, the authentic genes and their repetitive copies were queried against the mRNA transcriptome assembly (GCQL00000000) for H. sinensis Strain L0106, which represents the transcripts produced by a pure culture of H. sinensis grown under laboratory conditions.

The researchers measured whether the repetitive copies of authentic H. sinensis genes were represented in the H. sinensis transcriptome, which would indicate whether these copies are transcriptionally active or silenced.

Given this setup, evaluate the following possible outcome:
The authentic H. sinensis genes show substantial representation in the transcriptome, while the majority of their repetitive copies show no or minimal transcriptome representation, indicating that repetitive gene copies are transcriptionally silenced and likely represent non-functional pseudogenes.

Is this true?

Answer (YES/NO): NO